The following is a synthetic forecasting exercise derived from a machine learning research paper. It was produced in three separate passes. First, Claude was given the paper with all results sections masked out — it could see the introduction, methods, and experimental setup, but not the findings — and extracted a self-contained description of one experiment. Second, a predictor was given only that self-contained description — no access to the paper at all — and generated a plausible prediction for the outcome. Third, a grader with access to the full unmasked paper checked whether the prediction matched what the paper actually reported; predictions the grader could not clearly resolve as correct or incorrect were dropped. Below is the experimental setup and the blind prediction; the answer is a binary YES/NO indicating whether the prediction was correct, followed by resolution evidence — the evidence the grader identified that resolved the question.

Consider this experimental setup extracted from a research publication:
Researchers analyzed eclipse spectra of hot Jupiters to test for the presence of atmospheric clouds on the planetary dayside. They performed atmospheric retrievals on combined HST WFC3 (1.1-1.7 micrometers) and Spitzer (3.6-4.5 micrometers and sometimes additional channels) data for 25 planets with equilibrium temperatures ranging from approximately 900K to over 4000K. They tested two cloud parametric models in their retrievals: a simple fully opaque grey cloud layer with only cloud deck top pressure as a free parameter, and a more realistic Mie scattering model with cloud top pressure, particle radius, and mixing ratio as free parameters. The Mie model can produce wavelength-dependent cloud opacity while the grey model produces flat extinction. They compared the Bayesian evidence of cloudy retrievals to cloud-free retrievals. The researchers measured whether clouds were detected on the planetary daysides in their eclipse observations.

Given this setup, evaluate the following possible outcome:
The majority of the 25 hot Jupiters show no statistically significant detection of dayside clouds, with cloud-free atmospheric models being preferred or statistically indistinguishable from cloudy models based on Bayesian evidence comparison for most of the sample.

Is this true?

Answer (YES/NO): YES